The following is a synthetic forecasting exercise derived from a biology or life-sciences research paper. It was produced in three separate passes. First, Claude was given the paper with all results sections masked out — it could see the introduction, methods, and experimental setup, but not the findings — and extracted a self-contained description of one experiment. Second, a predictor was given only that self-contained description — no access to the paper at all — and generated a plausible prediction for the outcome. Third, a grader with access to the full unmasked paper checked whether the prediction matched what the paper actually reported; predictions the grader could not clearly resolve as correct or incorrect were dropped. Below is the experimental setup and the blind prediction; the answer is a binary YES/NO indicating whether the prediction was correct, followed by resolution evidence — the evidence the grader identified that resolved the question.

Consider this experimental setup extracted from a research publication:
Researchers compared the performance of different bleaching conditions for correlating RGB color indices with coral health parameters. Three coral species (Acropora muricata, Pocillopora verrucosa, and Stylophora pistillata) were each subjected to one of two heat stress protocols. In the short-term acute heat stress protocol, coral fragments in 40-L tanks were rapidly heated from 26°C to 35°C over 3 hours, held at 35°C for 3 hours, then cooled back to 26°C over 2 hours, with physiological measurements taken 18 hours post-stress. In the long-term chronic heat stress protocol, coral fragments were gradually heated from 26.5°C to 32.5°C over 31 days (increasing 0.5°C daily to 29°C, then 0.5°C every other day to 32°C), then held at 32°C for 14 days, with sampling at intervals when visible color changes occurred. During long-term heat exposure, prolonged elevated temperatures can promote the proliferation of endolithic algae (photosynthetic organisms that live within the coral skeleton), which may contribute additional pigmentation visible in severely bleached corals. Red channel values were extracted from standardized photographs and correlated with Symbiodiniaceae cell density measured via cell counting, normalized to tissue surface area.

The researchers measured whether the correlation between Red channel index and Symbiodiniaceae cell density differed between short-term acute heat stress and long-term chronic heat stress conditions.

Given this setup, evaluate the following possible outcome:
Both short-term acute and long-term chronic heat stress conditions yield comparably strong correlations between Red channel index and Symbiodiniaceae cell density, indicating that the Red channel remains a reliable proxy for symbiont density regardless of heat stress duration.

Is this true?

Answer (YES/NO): NO